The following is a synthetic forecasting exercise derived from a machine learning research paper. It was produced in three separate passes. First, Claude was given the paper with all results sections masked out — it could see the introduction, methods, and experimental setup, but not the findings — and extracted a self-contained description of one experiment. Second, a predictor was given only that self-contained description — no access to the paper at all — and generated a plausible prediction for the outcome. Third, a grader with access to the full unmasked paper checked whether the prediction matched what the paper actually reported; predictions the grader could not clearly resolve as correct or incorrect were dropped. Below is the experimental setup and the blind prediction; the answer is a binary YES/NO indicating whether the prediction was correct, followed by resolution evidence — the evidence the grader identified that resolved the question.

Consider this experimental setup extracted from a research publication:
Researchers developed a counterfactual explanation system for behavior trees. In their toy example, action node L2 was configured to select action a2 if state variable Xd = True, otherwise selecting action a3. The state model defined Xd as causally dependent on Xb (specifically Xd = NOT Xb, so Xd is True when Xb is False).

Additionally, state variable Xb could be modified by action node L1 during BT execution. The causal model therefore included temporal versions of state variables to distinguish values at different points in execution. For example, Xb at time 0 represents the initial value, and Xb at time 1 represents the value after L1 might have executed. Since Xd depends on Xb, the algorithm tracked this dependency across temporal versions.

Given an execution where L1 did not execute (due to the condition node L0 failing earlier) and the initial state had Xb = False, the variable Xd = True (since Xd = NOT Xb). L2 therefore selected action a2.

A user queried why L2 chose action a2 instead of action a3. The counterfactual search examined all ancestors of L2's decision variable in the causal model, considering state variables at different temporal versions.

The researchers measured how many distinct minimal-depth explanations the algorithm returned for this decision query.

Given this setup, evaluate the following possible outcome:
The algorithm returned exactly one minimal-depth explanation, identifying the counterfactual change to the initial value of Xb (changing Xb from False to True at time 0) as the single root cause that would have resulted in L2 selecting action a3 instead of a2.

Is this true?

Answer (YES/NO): NO